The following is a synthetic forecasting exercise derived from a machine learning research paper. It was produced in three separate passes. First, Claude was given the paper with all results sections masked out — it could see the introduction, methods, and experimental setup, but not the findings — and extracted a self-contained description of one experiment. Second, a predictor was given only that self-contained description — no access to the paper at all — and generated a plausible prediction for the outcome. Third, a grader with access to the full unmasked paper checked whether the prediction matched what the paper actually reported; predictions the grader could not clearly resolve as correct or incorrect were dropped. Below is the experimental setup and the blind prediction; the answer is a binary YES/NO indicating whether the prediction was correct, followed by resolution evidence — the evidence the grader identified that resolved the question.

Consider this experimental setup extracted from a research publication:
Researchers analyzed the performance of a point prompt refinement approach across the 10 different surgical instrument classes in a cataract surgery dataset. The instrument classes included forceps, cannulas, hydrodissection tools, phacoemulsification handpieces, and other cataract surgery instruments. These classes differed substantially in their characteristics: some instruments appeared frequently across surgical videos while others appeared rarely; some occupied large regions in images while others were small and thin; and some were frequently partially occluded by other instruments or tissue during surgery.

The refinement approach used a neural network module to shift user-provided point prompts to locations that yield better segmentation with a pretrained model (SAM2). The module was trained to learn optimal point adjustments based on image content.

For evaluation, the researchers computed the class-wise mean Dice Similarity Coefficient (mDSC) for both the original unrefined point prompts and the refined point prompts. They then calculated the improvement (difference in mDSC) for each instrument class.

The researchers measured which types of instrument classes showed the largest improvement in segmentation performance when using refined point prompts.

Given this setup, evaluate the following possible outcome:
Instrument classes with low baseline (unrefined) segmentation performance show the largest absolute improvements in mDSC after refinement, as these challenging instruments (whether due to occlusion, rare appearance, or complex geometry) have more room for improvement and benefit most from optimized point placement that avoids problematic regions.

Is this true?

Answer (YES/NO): NO